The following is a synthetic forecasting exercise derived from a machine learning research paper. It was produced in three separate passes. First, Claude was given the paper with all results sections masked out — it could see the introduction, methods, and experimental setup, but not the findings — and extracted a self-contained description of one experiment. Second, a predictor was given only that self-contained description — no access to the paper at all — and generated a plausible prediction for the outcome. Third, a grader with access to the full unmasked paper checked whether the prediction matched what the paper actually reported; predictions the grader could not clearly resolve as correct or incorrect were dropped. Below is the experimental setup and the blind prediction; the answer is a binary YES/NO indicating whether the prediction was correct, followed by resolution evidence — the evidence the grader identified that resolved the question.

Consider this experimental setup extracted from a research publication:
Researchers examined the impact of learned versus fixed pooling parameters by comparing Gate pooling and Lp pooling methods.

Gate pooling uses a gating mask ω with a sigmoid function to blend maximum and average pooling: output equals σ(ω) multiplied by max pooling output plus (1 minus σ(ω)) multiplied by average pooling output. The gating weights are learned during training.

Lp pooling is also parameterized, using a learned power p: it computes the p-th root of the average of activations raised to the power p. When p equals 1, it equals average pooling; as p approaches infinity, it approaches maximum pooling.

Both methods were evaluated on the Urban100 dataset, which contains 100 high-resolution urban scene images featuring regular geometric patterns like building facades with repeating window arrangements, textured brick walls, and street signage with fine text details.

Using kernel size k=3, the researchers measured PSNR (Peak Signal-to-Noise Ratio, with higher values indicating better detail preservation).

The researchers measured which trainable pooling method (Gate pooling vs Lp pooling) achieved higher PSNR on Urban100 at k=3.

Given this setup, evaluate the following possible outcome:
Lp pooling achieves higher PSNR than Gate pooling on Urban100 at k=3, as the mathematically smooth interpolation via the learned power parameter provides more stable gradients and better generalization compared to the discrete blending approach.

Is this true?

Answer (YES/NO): NO